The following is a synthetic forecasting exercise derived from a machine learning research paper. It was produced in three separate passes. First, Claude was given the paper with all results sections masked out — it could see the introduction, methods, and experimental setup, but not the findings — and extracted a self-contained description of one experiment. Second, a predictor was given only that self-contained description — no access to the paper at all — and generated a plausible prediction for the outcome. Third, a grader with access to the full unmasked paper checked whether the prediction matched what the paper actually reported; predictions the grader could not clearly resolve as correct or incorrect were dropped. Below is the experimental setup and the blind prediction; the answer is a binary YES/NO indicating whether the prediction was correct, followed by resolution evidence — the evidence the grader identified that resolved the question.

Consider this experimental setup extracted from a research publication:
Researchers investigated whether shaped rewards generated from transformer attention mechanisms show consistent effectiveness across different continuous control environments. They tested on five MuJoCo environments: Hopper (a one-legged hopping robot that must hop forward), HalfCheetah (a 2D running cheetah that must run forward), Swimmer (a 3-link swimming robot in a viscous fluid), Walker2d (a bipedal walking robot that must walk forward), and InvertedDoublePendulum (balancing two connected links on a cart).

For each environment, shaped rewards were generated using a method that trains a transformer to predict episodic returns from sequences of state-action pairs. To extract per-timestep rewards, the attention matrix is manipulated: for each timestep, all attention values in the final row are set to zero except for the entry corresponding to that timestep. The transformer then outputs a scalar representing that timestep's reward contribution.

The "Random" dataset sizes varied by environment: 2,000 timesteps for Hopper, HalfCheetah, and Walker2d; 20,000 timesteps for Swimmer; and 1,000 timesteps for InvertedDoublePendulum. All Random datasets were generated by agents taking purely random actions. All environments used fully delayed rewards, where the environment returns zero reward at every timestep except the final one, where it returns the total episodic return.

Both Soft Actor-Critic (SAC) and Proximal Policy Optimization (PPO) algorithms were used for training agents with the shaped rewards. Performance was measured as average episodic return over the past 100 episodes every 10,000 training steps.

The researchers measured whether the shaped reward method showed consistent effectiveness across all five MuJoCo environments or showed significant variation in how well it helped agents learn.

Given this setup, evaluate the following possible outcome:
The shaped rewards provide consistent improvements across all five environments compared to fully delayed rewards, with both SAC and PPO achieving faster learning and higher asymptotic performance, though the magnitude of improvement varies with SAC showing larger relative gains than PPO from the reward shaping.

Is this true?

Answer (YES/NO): NO